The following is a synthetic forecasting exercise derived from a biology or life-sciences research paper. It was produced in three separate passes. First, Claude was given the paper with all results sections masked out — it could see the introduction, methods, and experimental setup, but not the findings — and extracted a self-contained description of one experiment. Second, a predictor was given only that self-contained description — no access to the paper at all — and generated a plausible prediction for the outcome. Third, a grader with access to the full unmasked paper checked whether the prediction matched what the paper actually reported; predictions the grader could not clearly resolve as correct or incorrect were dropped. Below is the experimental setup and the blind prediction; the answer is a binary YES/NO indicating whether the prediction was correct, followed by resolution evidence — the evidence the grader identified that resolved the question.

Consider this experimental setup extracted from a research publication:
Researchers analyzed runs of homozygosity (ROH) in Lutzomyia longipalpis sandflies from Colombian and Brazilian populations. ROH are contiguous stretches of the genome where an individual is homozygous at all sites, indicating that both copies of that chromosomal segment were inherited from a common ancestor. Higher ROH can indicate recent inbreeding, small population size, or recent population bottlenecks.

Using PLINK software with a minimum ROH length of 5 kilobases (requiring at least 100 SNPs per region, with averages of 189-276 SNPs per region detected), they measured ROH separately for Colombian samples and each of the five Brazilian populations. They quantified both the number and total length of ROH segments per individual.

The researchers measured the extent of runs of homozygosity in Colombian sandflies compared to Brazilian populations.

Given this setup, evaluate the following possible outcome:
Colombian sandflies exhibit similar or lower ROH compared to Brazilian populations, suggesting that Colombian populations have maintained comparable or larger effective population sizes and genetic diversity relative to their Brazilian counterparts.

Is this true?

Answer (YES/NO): NO